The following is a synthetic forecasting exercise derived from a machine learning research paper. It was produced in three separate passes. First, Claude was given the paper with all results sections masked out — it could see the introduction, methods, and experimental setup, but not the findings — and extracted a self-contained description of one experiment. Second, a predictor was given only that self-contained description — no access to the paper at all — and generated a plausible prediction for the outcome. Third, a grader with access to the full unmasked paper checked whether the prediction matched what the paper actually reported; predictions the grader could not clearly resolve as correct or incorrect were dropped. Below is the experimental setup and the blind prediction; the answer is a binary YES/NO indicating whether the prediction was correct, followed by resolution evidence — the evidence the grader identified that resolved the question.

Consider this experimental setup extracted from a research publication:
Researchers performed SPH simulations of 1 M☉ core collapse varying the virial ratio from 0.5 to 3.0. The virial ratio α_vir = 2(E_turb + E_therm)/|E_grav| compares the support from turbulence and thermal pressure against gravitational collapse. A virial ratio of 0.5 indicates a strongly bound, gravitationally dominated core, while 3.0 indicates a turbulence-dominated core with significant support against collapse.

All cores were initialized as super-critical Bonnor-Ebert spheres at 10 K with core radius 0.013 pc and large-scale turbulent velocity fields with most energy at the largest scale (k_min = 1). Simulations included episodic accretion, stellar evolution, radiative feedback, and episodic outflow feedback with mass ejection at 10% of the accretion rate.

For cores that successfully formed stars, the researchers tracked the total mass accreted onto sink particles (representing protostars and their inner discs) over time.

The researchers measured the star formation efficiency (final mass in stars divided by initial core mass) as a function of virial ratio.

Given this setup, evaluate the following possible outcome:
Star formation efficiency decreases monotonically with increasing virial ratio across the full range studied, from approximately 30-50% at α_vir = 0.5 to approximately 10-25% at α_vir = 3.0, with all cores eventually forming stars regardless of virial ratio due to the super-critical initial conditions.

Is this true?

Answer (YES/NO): NO